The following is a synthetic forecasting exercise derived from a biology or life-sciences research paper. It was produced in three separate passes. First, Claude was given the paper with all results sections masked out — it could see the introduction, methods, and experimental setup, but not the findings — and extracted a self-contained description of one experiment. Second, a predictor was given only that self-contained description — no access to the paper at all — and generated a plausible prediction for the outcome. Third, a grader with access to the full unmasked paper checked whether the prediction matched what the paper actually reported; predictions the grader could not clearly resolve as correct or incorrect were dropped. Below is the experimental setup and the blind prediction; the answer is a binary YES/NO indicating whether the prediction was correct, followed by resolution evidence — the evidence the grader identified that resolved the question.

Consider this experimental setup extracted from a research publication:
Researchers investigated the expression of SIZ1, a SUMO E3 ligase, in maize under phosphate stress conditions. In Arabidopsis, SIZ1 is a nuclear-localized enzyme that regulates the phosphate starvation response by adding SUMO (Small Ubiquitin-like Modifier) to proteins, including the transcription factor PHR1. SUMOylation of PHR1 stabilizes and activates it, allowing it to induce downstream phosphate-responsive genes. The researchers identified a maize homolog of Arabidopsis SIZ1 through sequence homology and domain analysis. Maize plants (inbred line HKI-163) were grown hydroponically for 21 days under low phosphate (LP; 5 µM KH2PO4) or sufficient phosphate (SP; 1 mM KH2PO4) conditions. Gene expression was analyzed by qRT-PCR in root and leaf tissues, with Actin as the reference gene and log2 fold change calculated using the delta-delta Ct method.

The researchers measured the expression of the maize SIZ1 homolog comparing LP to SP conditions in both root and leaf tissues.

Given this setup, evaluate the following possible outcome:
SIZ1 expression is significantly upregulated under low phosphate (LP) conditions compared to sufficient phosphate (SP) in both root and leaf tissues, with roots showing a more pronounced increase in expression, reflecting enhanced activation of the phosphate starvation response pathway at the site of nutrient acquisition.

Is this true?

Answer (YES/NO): YES